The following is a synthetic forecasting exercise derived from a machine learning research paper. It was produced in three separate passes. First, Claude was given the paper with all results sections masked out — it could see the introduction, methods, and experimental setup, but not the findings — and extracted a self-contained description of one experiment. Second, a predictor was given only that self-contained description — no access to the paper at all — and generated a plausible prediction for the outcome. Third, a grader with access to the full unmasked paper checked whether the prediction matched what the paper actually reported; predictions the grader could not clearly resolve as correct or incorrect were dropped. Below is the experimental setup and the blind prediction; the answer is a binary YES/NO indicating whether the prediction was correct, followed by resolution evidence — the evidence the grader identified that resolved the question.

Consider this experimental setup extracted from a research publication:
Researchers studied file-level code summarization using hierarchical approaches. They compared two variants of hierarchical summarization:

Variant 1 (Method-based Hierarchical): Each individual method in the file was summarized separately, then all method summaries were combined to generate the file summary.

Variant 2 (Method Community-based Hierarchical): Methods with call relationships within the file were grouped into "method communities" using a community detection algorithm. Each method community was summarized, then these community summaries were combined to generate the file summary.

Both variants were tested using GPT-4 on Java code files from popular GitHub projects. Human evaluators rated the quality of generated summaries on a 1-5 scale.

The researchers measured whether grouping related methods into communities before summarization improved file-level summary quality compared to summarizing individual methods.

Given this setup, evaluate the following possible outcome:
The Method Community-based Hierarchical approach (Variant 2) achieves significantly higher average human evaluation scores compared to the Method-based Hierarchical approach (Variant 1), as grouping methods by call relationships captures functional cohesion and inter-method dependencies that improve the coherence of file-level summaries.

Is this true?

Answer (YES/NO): NO